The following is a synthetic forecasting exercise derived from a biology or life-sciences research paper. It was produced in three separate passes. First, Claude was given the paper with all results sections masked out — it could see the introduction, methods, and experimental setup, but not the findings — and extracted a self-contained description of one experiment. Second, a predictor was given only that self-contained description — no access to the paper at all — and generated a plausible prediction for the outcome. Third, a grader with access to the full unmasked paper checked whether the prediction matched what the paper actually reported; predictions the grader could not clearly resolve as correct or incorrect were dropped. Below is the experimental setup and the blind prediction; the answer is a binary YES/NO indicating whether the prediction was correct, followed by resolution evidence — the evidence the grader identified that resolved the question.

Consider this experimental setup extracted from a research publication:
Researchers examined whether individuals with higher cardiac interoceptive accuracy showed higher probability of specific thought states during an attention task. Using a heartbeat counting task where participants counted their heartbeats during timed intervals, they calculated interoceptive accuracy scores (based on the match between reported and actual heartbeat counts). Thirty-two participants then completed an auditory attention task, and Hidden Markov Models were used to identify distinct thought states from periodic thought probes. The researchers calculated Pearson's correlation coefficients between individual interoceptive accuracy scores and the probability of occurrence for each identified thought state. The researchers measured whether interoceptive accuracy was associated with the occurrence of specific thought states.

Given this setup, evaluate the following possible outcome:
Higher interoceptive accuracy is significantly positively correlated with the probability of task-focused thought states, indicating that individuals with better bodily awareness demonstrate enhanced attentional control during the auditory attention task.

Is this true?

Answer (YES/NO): NO